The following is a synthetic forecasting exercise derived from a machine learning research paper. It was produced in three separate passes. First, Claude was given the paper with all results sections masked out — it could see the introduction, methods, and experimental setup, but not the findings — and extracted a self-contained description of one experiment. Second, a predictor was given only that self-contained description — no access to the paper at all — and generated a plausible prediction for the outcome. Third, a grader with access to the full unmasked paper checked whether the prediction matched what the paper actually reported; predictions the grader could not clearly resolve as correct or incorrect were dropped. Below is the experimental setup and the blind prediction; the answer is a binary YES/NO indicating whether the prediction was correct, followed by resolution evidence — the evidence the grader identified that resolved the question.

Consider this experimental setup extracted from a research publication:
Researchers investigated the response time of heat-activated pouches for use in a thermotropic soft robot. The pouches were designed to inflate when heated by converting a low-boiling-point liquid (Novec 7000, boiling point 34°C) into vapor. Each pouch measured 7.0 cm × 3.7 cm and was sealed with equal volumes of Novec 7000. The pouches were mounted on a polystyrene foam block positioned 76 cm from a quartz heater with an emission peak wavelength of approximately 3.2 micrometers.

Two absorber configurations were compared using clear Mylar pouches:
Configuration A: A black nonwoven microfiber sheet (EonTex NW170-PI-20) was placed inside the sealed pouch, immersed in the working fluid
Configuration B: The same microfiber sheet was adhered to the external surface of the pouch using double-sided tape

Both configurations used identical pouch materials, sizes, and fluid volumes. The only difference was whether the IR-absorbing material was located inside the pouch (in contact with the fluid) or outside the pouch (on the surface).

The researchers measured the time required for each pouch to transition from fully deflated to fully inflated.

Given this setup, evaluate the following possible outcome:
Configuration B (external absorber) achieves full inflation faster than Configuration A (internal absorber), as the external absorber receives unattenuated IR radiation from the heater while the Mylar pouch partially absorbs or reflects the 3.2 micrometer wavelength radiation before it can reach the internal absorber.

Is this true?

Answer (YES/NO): NO